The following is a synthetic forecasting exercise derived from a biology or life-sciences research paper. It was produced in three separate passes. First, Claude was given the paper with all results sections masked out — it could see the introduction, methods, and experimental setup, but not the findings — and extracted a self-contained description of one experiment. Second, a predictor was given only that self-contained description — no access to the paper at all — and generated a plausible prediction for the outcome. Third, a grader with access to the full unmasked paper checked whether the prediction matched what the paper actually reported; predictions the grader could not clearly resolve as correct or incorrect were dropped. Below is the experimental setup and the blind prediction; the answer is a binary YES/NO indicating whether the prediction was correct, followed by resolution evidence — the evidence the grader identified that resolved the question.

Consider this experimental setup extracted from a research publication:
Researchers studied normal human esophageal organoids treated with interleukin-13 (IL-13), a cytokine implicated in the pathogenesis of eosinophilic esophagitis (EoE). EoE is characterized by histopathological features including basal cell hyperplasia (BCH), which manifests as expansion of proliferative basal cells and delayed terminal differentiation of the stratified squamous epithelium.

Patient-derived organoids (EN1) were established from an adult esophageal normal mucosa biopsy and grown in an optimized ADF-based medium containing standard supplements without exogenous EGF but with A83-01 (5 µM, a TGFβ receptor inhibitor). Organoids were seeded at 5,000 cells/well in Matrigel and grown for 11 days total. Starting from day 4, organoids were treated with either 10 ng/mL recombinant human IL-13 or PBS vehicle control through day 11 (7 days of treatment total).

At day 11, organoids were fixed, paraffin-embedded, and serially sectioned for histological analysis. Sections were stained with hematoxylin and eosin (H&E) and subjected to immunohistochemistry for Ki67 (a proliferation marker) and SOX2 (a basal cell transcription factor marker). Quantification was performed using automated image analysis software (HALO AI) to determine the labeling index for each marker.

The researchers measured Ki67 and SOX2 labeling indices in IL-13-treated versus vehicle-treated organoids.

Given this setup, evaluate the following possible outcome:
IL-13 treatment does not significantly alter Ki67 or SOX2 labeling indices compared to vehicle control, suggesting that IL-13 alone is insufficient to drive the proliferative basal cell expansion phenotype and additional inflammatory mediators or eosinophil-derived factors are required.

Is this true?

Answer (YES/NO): NO